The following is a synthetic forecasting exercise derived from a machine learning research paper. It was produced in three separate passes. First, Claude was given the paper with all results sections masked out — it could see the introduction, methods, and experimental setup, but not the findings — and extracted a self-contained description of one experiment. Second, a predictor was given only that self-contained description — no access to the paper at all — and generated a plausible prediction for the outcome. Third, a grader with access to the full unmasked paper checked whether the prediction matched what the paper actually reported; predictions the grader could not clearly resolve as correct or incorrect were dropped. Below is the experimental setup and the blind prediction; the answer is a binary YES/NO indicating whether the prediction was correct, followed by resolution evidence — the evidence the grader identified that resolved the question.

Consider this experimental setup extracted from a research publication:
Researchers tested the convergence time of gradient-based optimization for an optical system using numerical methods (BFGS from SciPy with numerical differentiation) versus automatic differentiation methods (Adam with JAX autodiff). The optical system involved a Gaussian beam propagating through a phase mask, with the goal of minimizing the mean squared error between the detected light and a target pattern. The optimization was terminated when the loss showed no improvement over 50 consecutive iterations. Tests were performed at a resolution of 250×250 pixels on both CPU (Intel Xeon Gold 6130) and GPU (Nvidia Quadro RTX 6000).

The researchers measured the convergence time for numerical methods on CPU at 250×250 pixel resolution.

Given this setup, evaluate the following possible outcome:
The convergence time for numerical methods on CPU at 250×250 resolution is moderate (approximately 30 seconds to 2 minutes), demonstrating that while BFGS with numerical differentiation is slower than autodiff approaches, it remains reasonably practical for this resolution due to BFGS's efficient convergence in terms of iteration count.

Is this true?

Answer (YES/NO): NO